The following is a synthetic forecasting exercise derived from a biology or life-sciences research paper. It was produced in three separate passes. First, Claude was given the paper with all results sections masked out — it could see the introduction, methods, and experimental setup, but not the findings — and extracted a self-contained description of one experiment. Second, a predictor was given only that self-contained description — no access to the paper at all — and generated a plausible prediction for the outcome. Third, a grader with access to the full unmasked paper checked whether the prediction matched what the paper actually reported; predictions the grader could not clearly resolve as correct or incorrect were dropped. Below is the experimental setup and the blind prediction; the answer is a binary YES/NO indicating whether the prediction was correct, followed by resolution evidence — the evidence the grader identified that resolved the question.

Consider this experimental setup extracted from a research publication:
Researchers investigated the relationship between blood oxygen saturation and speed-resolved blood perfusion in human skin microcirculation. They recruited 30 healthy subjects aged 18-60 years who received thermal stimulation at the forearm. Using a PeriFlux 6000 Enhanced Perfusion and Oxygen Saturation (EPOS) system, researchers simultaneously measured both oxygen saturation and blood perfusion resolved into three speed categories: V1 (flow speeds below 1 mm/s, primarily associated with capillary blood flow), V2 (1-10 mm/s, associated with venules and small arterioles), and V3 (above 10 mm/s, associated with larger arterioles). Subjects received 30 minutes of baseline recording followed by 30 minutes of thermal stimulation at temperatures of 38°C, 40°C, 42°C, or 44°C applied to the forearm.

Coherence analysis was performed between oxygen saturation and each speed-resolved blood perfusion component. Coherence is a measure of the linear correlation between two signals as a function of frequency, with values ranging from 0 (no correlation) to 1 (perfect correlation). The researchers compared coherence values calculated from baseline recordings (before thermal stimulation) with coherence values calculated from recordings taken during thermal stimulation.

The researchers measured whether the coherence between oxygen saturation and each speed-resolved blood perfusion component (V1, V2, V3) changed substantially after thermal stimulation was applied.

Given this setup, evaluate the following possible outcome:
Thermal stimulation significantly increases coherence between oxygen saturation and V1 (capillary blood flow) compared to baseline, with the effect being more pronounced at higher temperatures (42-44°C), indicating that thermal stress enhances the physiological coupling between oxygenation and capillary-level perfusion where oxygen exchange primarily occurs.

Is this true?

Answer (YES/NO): NO